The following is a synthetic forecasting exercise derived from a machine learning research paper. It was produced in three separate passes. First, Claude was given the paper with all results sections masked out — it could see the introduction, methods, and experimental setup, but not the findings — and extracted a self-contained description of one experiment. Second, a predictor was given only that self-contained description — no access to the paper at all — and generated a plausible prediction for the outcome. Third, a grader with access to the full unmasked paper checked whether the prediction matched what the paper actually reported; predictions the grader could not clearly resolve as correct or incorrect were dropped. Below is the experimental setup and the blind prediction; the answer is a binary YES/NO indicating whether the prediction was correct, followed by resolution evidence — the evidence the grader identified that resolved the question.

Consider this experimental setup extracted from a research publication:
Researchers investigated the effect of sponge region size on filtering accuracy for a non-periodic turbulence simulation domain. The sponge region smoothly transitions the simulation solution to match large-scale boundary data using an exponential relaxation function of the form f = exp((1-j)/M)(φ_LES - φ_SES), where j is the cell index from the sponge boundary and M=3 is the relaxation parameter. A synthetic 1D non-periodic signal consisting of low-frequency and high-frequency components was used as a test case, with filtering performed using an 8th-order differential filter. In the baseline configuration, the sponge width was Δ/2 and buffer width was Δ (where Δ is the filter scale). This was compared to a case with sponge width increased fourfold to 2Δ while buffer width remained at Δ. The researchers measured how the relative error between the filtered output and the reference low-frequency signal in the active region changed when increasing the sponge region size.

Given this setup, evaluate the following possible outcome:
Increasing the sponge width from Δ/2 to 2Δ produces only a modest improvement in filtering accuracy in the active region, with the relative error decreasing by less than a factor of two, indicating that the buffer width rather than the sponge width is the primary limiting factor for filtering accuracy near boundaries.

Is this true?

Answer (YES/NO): NO